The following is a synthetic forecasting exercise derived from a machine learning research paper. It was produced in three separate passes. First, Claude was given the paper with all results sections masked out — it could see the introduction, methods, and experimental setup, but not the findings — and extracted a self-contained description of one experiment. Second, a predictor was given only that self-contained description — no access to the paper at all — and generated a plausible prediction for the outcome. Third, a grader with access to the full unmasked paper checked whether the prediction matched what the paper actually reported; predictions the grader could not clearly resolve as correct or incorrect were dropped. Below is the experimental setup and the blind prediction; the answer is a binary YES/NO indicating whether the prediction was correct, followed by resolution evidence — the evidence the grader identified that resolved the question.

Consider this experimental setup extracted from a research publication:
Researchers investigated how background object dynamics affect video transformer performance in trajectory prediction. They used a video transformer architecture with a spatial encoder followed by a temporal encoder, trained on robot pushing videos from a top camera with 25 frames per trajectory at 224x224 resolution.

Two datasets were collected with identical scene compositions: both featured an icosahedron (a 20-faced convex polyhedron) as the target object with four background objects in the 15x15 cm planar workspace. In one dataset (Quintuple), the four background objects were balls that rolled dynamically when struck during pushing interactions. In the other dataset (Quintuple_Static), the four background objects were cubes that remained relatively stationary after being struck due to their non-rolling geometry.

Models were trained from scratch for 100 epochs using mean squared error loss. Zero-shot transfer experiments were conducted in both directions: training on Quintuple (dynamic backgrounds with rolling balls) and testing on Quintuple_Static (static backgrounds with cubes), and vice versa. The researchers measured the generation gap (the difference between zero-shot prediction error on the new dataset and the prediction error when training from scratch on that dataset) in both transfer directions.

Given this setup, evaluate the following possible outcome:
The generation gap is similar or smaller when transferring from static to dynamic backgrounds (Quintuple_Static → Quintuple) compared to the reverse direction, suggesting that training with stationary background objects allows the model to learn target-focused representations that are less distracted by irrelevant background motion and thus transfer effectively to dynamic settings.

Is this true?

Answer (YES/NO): NO